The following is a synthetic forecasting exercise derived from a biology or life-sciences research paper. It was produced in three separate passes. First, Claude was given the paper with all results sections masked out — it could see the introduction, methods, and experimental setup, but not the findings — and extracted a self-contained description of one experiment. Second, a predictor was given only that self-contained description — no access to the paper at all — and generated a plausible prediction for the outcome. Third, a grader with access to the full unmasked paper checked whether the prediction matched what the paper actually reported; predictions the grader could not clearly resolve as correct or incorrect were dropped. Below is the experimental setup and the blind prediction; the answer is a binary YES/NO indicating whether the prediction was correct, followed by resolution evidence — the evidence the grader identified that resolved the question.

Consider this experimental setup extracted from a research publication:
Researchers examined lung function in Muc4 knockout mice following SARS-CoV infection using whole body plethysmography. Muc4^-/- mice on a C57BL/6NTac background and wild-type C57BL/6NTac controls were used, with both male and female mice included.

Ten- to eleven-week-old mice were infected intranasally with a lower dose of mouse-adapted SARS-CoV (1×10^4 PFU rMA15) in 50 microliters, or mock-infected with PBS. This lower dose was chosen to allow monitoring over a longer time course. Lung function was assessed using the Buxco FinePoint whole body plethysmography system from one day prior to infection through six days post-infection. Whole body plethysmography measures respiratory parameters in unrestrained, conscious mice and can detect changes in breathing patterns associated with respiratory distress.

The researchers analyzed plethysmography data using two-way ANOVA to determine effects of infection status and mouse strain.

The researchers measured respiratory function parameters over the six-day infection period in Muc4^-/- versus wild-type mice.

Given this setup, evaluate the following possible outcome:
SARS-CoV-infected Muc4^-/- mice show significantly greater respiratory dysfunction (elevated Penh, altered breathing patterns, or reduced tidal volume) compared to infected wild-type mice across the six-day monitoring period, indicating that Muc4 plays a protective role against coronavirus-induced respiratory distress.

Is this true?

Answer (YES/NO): NO